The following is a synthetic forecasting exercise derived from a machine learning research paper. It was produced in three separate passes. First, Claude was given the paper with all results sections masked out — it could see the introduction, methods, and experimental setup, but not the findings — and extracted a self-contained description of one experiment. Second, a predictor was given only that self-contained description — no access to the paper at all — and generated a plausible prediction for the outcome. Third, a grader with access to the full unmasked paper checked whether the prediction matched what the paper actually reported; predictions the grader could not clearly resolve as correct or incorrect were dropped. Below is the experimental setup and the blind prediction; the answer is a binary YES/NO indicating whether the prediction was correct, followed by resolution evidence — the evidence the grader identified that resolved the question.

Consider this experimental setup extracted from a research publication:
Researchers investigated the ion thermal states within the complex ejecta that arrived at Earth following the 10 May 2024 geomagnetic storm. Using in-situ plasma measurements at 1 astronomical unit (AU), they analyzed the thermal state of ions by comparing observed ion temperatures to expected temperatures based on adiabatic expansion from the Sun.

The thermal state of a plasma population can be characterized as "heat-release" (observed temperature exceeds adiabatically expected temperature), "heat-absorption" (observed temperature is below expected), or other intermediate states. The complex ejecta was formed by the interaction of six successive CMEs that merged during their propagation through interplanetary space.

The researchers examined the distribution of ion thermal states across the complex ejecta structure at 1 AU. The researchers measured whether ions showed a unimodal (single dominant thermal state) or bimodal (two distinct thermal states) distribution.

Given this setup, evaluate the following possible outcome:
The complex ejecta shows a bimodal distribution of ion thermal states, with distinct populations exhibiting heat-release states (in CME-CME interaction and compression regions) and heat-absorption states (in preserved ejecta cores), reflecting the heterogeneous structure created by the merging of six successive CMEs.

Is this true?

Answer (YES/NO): NO